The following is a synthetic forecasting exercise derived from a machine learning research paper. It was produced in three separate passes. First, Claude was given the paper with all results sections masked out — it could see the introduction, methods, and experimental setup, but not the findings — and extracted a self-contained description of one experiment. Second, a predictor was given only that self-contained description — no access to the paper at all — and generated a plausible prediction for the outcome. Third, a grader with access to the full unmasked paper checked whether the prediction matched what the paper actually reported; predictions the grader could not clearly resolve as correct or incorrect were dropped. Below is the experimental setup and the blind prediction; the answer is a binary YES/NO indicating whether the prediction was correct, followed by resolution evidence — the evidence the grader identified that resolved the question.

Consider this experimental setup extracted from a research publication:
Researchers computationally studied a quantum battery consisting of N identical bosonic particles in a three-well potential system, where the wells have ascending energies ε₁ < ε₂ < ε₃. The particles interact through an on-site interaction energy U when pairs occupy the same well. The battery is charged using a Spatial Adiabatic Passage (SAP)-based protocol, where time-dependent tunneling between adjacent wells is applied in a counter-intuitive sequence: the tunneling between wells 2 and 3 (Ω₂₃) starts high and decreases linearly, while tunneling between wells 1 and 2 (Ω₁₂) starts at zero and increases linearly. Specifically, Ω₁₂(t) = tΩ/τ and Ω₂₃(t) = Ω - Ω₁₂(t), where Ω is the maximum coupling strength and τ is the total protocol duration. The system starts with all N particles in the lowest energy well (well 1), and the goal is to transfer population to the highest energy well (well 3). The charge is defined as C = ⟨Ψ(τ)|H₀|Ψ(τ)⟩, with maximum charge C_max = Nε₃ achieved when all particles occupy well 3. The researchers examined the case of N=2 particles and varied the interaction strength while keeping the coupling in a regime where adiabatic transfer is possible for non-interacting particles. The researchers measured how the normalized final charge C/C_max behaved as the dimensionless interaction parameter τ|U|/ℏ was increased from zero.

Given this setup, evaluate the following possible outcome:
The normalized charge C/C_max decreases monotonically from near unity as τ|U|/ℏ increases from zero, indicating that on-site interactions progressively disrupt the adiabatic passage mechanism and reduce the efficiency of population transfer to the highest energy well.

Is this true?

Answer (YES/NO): NO